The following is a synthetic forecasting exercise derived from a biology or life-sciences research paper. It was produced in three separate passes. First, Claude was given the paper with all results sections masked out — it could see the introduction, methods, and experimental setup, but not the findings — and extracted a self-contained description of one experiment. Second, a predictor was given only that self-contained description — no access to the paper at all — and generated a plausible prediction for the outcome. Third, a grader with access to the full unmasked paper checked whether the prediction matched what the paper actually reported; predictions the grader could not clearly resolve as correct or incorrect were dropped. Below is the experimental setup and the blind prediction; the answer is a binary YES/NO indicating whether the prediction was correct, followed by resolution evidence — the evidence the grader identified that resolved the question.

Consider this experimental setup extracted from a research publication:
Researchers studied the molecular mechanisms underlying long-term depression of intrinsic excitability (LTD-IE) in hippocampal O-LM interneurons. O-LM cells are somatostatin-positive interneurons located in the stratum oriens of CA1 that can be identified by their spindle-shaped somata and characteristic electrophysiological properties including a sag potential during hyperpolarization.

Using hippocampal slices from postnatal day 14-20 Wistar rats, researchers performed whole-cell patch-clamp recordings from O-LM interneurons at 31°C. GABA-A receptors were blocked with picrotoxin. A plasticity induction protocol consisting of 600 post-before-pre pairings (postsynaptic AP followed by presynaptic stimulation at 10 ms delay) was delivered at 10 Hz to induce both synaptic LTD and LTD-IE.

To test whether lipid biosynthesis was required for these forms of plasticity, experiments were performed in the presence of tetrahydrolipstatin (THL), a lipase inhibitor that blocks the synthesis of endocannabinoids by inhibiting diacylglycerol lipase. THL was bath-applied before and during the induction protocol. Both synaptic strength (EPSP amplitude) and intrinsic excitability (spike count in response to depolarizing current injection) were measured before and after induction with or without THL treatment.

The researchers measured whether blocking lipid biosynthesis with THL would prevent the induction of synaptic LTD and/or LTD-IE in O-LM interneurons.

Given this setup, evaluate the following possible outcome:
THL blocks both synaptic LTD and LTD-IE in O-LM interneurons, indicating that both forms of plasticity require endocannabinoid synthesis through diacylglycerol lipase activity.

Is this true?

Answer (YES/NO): YES